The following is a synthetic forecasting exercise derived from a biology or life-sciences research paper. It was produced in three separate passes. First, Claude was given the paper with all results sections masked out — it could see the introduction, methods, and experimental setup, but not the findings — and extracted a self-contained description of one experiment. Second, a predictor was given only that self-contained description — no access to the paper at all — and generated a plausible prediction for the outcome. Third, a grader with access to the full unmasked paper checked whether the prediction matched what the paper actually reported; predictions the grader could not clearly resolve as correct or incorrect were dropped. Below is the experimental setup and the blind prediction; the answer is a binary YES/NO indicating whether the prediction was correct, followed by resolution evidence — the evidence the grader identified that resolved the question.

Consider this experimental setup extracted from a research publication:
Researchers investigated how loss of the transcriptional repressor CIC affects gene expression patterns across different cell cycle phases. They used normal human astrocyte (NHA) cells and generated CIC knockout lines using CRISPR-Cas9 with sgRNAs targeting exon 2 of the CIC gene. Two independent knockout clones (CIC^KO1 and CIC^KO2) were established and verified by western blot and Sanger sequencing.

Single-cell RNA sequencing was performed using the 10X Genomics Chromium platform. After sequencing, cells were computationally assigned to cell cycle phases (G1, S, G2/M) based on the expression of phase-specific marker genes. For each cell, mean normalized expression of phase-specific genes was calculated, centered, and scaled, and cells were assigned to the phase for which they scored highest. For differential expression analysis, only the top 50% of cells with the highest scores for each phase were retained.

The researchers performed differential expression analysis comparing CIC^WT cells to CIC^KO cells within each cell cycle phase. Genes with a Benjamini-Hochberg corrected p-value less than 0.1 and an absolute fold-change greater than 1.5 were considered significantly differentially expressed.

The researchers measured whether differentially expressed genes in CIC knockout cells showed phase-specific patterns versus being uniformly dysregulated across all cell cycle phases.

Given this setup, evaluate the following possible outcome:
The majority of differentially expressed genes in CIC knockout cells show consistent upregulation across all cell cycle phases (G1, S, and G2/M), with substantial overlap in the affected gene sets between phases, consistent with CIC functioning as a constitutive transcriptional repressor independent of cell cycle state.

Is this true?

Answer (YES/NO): NO